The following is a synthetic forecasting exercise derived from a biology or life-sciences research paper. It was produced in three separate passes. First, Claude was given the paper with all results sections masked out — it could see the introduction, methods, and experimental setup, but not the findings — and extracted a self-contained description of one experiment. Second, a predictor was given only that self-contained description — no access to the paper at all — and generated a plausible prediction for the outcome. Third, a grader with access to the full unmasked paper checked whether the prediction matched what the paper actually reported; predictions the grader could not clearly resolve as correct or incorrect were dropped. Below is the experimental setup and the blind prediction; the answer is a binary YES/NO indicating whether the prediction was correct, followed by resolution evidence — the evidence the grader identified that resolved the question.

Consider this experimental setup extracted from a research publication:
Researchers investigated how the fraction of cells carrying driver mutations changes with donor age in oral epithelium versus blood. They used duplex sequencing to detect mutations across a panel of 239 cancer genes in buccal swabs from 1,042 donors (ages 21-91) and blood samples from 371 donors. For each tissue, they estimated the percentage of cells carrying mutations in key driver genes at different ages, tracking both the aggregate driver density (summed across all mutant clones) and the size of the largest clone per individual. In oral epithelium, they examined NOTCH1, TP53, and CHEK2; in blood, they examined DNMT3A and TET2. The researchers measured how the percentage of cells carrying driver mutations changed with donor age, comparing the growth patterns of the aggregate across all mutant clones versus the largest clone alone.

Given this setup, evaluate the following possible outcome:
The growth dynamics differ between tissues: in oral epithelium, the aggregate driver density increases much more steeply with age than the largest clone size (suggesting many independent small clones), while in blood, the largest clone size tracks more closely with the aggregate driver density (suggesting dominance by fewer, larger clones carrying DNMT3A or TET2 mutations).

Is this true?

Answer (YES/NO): YES